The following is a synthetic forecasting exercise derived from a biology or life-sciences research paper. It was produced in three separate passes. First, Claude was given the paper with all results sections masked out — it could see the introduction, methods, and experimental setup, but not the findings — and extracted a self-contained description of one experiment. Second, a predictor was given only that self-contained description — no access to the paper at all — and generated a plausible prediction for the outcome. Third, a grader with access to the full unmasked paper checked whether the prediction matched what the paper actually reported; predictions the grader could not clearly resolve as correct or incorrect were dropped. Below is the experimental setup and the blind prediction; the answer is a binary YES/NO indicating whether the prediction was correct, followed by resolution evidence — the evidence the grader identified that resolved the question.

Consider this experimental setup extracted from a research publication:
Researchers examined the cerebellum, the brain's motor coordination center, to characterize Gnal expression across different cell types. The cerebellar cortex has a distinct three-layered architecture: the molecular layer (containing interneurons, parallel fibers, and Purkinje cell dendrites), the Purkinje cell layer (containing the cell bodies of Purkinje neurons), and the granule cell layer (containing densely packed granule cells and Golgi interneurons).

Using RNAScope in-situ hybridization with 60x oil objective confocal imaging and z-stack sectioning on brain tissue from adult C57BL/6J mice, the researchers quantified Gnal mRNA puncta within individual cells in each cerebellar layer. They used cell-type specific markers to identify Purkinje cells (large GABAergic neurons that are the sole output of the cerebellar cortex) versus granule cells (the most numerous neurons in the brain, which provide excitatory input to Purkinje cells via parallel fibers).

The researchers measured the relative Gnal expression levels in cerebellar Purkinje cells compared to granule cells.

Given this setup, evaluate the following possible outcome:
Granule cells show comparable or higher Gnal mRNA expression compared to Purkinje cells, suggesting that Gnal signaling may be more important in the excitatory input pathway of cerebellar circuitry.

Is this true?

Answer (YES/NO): NO